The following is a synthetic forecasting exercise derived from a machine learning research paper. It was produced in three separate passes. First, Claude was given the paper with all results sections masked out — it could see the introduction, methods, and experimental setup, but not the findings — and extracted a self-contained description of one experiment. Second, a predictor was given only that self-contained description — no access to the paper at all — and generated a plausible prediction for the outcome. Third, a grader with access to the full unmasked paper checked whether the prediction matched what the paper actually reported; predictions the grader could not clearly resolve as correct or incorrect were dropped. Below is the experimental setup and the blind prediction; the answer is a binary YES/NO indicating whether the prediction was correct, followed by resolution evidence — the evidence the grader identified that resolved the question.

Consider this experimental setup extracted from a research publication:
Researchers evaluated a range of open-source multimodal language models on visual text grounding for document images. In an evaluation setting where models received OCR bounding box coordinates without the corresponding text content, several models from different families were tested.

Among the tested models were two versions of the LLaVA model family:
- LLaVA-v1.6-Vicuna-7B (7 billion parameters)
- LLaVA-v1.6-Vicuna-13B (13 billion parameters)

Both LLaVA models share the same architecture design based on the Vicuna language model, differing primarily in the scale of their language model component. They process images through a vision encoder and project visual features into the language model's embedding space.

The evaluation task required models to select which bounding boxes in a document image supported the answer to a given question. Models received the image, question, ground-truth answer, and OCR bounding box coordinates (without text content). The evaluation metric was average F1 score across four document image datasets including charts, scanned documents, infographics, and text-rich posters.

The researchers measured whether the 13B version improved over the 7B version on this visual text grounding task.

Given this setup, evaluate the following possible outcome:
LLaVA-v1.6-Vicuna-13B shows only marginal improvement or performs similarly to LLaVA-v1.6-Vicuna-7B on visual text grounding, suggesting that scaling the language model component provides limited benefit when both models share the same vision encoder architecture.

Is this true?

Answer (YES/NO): NO